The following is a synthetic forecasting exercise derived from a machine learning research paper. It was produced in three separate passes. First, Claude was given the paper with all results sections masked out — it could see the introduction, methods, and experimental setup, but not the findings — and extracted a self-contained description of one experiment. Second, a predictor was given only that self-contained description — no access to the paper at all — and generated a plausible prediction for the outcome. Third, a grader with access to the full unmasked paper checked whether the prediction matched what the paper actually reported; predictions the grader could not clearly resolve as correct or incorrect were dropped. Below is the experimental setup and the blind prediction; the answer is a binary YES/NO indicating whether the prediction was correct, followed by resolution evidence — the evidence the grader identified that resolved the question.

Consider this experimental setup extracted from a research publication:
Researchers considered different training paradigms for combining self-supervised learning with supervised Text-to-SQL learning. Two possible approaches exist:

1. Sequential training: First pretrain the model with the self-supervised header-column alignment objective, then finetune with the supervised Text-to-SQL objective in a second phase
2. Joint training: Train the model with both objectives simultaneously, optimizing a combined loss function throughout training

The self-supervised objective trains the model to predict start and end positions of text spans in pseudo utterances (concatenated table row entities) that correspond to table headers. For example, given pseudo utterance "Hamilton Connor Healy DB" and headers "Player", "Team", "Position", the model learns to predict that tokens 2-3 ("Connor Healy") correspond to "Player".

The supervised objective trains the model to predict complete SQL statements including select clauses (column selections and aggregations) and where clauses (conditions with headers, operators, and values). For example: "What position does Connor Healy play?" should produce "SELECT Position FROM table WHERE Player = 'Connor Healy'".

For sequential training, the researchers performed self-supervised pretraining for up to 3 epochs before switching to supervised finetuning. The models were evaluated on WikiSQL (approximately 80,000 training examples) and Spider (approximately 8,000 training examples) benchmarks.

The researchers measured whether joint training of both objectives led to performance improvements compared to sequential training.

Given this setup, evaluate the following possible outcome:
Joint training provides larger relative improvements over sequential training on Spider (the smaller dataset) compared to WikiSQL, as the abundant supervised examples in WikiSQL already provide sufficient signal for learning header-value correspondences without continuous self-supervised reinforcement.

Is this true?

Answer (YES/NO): NO